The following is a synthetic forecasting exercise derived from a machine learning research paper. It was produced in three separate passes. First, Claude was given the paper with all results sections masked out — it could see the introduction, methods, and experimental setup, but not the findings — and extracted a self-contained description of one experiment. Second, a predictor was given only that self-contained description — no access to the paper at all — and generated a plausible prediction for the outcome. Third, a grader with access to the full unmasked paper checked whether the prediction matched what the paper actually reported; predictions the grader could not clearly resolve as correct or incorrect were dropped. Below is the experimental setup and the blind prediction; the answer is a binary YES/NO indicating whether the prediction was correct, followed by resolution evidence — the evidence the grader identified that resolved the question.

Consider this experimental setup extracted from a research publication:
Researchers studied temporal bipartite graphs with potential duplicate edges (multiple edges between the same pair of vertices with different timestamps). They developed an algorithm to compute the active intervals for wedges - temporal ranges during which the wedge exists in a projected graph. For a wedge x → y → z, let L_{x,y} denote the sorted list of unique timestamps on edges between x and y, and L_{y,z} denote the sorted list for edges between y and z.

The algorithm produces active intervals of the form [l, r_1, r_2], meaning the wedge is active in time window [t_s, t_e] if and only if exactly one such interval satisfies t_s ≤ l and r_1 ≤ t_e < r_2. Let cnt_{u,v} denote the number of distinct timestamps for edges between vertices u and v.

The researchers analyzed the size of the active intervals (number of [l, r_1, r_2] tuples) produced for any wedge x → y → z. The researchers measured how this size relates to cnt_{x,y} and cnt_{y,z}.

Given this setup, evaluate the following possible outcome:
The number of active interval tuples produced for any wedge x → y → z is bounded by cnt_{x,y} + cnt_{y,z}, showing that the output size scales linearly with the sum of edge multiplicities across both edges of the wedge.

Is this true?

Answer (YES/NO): NO